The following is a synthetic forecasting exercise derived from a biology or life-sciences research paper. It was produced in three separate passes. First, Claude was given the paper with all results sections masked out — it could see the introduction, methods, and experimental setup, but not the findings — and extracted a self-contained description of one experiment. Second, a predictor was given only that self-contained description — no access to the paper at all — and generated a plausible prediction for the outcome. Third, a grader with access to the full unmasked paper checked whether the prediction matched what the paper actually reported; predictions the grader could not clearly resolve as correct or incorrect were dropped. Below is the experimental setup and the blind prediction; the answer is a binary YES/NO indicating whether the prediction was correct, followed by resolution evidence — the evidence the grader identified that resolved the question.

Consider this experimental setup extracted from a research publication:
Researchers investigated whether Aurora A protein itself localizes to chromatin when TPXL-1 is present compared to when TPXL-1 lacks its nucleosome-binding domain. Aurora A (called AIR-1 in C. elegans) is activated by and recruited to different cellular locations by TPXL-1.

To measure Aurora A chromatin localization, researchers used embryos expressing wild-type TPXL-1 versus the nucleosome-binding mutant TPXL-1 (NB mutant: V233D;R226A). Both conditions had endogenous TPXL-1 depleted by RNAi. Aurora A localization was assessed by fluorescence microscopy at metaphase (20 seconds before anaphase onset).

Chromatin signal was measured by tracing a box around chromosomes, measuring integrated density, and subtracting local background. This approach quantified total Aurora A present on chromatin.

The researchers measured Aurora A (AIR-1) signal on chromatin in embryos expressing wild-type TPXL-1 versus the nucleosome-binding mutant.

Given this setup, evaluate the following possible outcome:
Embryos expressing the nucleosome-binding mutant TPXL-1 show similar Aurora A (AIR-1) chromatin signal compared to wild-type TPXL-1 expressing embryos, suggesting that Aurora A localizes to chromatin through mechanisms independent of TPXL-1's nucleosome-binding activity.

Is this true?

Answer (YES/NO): NO